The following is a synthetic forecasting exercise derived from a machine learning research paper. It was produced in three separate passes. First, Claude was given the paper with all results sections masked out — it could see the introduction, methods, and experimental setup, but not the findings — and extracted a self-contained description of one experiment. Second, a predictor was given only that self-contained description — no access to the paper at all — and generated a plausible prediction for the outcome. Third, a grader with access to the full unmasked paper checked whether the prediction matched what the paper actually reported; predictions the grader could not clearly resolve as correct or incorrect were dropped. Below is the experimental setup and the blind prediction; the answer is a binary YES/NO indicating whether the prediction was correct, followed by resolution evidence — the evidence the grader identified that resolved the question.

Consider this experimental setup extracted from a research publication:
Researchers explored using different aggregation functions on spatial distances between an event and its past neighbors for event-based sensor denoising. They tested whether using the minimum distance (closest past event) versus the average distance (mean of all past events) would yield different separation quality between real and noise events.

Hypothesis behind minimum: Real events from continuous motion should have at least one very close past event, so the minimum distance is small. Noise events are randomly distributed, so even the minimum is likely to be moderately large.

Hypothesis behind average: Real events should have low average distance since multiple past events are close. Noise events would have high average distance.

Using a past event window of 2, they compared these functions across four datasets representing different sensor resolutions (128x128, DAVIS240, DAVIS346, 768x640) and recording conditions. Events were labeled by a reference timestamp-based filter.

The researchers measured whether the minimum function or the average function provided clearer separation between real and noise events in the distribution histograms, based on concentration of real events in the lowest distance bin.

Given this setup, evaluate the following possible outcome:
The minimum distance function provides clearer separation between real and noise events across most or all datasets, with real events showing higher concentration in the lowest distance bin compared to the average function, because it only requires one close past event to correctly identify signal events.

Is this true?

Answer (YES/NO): YES